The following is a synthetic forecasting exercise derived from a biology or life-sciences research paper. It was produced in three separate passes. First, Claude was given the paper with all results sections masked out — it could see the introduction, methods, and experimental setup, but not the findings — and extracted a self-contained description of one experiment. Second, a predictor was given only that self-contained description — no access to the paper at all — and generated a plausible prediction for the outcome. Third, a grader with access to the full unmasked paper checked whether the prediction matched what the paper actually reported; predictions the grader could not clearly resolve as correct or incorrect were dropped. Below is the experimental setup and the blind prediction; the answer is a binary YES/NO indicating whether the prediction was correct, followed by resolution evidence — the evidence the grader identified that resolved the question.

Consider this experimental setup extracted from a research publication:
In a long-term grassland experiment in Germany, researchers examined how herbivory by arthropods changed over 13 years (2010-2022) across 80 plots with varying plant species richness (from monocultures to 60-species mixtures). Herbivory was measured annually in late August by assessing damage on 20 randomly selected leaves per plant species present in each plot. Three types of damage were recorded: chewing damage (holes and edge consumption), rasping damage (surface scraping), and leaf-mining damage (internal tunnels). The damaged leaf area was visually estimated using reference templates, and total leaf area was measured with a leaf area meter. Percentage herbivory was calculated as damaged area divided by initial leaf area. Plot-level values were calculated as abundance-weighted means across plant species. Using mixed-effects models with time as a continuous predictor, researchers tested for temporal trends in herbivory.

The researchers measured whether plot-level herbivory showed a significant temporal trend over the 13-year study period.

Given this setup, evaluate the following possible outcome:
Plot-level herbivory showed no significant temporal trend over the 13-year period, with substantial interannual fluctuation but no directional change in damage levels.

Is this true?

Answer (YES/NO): NO